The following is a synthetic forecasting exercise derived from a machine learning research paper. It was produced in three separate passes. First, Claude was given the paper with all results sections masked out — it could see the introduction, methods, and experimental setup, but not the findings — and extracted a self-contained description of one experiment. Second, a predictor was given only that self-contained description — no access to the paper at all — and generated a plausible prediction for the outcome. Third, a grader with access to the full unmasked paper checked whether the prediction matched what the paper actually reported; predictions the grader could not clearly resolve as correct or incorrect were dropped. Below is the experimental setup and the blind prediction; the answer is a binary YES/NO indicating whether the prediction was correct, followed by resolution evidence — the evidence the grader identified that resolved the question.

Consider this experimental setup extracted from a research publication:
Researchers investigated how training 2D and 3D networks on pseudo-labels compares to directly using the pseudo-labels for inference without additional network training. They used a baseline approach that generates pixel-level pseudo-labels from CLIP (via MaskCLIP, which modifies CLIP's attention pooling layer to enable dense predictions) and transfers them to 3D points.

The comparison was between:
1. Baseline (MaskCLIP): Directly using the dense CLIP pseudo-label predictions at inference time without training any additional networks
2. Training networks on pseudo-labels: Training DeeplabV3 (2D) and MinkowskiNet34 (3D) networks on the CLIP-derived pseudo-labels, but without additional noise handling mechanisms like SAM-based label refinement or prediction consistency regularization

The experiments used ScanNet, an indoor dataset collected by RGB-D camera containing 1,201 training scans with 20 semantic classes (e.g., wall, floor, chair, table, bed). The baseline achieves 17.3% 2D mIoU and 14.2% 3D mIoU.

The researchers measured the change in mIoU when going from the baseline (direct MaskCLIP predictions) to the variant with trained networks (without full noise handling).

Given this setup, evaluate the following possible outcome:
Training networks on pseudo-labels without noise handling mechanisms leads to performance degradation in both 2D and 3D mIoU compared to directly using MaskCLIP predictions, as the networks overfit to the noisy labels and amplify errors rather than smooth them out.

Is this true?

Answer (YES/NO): NO